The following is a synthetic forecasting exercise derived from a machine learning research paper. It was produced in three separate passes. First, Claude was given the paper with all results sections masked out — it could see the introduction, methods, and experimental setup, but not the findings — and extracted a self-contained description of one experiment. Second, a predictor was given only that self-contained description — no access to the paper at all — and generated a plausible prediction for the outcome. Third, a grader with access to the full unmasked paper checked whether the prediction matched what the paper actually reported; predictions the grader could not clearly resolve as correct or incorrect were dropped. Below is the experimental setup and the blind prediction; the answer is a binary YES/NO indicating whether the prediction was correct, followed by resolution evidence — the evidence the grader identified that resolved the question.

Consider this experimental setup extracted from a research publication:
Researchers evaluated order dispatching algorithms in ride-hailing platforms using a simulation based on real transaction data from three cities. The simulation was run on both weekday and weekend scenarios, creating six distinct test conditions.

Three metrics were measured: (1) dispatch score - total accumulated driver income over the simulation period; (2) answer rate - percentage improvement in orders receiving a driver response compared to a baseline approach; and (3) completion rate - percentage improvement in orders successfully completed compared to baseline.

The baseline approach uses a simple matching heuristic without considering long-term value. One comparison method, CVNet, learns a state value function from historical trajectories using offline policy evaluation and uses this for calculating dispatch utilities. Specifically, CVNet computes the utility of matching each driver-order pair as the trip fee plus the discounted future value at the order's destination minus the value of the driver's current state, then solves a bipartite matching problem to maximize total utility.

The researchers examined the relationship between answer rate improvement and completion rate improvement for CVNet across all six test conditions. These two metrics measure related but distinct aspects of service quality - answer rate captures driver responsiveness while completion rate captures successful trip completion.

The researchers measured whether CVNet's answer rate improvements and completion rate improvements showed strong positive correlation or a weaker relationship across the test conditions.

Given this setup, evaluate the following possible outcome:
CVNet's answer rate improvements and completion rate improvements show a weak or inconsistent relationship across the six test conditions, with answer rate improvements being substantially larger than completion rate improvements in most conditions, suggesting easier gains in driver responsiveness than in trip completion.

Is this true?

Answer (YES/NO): YES